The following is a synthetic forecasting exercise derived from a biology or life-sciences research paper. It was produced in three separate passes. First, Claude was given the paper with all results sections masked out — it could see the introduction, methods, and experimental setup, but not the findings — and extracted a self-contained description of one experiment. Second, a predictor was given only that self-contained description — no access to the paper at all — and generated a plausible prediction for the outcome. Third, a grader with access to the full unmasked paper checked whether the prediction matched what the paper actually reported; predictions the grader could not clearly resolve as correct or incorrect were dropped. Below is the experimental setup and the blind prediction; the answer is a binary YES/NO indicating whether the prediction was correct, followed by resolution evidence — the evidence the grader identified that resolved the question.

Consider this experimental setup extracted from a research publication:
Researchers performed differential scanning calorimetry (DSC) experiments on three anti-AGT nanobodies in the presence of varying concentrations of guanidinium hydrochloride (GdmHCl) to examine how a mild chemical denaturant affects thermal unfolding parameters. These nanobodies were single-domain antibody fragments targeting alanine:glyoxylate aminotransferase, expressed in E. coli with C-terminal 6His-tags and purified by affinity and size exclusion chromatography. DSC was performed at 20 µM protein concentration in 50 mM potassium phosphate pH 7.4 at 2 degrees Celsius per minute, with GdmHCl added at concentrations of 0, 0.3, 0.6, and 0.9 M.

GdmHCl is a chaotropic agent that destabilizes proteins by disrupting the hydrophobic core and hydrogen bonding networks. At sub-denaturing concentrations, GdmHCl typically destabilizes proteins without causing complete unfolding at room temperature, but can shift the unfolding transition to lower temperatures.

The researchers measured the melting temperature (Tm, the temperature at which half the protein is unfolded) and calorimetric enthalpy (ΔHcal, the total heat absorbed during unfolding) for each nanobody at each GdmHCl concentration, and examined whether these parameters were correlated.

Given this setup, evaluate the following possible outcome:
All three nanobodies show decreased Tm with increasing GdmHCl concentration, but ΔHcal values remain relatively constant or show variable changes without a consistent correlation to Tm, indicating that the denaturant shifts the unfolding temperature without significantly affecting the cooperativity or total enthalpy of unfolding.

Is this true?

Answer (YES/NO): NO